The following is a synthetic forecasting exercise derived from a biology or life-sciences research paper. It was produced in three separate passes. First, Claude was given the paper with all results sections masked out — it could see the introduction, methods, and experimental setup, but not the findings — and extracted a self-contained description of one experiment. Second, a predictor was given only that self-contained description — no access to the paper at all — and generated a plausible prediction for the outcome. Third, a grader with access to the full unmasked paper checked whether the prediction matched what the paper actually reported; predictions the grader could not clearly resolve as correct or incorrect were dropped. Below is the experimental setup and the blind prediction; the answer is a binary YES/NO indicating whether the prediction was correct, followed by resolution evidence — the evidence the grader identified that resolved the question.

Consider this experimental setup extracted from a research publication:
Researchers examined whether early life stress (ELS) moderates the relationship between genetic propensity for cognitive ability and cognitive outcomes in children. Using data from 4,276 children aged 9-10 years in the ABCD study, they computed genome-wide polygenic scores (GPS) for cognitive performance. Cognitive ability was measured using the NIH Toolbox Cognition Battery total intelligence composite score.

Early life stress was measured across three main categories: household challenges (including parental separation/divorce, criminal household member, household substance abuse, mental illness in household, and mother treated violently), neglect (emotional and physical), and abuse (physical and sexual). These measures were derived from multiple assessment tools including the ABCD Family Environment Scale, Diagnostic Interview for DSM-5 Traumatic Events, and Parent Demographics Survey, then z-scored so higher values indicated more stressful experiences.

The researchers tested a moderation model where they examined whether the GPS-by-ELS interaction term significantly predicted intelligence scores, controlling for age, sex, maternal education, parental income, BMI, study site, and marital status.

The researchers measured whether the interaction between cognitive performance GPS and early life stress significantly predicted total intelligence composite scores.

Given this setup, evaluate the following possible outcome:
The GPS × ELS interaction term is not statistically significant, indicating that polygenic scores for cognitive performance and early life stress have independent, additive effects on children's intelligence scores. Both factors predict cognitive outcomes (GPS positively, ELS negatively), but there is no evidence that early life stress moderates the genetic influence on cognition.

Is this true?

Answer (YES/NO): YES